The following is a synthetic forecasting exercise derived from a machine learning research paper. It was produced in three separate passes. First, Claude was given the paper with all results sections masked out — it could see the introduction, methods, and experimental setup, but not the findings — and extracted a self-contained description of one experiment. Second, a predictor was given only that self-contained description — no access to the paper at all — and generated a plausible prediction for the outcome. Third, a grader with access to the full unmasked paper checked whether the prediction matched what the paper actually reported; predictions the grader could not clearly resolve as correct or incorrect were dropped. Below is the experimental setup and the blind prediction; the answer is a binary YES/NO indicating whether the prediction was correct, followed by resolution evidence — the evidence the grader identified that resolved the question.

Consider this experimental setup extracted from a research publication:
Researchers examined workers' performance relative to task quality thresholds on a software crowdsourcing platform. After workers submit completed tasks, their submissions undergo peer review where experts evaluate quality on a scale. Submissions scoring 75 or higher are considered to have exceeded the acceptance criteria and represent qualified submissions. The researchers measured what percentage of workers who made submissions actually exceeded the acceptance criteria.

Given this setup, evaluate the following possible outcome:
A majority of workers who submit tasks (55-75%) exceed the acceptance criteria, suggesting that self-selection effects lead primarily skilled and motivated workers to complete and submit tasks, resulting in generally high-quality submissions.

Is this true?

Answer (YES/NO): NO